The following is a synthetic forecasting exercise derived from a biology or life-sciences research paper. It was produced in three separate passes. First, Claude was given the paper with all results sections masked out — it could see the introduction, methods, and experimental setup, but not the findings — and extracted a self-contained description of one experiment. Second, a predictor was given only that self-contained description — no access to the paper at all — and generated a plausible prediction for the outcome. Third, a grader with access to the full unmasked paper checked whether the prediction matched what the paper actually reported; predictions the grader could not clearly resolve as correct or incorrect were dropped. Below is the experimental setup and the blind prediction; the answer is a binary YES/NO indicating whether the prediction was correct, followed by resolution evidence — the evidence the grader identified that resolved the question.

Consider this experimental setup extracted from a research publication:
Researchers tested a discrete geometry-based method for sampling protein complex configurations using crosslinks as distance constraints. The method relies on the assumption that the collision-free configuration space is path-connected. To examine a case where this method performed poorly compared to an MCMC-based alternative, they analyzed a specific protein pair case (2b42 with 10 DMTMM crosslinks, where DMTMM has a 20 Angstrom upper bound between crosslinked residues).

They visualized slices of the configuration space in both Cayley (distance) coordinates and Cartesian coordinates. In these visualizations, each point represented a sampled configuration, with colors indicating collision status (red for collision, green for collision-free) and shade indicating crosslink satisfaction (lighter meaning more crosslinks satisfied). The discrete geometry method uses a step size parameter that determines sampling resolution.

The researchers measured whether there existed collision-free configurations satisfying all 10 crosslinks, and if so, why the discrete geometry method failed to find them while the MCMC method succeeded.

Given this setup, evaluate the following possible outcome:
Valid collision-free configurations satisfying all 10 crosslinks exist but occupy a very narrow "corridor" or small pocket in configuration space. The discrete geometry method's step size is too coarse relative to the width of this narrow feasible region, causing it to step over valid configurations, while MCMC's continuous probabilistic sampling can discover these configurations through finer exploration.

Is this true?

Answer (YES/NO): YES